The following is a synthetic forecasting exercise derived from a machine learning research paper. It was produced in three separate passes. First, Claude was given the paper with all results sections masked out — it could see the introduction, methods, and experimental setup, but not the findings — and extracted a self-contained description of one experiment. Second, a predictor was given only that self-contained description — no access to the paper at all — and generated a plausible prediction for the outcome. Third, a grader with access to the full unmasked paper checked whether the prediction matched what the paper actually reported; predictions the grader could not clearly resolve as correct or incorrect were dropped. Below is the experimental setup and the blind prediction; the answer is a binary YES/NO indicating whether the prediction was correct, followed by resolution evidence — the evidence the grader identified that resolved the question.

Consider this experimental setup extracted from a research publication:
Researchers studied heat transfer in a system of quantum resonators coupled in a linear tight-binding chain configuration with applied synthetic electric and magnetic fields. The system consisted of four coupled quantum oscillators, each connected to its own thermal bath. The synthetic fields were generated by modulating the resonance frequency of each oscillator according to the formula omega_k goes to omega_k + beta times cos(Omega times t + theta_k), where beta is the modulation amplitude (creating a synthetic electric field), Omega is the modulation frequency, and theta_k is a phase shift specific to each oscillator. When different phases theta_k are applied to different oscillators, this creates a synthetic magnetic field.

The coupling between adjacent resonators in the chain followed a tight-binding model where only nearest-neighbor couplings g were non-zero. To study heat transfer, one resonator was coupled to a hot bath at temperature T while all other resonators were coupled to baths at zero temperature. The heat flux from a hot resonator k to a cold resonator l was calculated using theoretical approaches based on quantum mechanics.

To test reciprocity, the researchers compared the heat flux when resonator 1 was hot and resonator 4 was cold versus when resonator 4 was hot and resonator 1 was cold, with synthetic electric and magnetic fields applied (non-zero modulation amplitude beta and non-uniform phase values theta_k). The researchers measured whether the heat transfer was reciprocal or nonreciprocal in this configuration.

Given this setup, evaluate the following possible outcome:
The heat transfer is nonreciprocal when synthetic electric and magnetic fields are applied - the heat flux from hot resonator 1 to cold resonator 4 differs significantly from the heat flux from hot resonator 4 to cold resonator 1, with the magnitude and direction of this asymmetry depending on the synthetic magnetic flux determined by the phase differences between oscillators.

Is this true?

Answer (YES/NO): YES